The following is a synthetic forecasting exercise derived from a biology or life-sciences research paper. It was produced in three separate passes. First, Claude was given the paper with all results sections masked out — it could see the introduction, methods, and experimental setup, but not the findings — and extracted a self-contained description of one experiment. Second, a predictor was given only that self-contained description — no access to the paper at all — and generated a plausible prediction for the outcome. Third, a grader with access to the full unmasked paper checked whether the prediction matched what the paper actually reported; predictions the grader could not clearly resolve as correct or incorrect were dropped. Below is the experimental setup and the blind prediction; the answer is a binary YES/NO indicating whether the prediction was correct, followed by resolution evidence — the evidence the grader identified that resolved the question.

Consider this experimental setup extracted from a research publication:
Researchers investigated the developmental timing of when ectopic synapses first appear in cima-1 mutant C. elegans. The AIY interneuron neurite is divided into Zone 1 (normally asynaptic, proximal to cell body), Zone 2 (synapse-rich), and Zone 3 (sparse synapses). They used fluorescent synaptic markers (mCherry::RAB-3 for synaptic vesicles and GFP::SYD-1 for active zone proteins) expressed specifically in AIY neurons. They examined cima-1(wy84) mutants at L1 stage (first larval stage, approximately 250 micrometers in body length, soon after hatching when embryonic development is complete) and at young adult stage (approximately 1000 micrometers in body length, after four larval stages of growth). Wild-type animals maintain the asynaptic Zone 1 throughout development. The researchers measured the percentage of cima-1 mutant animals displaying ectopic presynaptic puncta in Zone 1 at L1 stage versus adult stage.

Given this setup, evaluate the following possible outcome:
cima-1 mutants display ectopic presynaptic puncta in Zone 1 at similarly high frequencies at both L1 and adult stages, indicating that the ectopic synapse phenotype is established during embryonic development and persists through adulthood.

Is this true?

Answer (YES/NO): NO